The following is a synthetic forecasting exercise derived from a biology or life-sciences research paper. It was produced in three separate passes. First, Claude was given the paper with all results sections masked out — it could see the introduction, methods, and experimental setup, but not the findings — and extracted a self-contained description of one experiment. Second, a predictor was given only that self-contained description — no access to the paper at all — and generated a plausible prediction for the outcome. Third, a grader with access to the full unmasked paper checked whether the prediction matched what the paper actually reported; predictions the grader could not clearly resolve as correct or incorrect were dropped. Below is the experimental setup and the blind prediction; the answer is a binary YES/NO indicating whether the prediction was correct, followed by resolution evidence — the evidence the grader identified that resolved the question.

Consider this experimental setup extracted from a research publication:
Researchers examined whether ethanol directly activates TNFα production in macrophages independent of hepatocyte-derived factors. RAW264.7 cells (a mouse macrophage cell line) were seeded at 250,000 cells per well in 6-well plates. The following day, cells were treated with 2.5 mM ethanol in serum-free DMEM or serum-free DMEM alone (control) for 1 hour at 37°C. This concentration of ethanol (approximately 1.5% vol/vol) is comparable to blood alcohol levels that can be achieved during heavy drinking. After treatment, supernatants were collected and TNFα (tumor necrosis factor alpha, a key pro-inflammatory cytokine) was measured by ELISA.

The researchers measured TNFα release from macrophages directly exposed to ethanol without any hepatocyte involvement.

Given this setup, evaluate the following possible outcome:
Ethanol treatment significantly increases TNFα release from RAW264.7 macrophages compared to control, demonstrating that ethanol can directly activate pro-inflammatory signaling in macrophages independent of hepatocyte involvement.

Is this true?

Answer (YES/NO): YES